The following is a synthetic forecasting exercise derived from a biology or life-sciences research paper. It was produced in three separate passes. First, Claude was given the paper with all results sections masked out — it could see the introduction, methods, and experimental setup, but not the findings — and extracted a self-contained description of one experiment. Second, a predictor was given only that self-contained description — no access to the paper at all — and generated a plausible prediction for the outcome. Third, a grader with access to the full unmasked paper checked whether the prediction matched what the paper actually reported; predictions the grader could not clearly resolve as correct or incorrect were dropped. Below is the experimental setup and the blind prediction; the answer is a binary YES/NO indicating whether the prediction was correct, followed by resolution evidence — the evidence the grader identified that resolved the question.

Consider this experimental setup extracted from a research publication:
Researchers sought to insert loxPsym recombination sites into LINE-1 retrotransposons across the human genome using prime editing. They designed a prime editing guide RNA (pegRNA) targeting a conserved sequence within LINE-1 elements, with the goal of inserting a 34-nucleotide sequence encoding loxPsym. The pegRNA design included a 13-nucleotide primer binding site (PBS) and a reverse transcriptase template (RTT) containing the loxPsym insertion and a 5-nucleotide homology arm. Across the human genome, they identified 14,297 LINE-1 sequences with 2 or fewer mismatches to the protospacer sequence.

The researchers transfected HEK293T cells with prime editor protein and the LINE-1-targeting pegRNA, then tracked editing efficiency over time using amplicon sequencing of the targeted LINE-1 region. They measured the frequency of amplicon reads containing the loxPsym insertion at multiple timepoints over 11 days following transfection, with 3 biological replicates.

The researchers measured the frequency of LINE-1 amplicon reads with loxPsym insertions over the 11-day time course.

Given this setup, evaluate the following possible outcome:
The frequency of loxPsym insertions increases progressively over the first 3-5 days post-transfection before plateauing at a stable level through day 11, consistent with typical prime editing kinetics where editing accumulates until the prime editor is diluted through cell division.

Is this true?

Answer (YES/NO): NO